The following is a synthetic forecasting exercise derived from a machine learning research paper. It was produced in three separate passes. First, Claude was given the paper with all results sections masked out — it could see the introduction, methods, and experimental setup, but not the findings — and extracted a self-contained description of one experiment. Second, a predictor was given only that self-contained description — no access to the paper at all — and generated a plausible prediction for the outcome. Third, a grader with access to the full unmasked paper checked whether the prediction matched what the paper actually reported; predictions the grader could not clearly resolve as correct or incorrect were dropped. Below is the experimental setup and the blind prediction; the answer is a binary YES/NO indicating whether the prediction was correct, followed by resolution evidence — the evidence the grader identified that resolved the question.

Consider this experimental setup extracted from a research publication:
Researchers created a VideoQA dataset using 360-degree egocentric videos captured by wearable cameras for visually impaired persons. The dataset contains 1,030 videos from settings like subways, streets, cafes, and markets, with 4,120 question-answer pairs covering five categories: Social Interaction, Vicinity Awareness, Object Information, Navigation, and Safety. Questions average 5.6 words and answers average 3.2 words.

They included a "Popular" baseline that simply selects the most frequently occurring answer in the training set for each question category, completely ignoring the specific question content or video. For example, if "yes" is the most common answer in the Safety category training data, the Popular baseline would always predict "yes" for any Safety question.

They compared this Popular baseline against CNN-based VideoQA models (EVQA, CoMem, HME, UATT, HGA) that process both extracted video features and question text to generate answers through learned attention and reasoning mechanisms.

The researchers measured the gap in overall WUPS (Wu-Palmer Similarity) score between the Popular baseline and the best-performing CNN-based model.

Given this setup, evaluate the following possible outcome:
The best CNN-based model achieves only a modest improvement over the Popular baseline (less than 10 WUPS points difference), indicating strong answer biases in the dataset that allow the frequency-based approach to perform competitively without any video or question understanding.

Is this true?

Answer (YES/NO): YES